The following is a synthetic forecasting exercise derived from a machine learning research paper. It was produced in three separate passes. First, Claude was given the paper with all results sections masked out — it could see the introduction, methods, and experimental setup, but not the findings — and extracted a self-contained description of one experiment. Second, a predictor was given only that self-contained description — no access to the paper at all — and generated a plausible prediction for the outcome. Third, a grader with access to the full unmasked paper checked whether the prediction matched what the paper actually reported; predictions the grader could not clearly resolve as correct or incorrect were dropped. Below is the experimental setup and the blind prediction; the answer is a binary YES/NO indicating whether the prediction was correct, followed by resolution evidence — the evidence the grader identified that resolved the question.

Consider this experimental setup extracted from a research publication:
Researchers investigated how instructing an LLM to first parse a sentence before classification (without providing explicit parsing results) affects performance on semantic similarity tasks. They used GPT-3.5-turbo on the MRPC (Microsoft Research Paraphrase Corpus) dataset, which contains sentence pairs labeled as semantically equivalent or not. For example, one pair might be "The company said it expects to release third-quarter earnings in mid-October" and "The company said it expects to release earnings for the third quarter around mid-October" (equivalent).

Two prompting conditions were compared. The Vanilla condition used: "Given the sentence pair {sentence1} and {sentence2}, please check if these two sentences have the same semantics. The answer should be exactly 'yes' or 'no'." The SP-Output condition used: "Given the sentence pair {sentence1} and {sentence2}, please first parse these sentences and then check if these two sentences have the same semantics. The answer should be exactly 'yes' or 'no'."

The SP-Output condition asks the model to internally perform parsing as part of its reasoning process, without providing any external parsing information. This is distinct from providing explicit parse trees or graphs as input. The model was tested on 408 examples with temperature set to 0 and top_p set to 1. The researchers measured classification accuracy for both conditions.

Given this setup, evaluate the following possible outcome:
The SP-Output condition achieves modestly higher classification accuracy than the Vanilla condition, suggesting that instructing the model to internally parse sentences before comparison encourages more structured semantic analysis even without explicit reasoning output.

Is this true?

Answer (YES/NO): NO